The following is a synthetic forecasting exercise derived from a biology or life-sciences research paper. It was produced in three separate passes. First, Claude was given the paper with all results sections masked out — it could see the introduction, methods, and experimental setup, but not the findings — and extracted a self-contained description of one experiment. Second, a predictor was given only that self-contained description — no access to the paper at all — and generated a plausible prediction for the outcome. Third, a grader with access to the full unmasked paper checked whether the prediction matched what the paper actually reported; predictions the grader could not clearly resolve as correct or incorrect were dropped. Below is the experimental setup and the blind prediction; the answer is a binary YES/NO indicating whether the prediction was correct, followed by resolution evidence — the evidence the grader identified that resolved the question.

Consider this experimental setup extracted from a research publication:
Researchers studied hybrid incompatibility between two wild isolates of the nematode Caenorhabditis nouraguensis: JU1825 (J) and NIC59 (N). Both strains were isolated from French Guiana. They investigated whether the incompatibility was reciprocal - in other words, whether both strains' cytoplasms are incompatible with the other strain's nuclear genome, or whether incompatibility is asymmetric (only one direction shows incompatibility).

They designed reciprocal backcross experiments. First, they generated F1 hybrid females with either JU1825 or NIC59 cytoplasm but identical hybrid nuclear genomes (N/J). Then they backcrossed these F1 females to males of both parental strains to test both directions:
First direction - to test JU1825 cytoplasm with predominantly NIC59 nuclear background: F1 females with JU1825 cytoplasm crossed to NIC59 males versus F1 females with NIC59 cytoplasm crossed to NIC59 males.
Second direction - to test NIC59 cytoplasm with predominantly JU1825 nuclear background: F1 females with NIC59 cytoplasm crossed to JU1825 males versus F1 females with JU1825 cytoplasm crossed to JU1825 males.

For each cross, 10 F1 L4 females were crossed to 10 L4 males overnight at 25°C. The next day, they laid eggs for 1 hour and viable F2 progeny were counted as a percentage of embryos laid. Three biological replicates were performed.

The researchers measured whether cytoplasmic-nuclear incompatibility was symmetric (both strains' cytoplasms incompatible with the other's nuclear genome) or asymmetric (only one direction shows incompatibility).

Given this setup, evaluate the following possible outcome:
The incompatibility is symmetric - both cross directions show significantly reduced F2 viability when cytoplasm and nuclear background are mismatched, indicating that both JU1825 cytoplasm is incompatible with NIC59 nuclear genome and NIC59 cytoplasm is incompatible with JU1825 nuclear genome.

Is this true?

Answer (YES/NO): YES